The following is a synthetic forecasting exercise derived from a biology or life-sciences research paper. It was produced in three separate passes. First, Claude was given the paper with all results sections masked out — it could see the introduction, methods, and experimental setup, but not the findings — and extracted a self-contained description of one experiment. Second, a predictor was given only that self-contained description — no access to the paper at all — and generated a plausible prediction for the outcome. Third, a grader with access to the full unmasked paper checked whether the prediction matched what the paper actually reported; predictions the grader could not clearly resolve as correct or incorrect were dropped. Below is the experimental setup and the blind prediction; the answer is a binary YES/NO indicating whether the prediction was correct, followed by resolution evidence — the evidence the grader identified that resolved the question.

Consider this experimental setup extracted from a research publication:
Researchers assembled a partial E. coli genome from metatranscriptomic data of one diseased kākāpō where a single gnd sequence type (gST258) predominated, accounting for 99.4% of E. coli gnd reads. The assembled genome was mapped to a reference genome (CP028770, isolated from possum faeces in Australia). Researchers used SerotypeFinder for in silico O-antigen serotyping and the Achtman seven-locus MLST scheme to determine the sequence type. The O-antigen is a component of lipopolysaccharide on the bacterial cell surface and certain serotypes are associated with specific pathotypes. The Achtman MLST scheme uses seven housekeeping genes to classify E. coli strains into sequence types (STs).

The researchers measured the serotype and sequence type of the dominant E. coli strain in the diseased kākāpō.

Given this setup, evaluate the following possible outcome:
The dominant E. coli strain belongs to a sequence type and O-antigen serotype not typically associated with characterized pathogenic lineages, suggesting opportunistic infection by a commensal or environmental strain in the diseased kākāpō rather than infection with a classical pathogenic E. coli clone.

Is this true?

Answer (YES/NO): NO